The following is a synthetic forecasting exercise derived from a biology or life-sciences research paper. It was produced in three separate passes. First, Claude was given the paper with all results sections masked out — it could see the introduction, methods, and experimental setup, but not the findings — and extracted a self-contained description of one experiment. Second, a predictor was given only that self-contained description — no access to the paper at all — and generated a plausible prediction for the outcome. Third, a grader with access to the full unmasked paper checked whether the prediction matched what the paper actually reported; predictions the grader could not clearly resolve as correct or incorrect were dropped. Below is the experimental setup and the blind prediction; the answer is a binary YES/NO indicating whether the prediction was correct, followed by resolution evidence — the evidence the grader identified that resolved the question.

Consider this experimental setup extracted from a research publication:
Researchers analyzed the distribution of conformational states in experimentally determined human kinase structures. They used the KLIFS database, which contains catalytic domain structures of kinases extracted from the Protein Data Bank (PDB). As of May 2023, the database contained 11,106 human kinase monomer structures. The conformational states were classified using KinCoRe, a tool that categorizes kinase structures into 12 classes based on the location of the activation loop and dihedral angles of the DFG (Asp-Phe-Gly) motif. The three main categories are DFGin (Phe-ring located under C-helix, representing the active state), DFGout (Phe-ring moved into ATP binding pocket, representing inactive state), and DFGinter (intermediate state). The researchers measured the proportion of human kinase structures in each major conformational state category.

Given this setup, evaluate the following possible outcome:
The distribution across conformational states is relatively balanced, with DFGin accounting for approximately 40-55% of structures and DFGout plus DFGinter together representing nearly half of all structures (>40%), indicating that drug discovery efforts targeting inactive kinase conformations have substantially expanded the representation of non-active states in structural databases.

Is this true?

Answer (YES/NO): NO